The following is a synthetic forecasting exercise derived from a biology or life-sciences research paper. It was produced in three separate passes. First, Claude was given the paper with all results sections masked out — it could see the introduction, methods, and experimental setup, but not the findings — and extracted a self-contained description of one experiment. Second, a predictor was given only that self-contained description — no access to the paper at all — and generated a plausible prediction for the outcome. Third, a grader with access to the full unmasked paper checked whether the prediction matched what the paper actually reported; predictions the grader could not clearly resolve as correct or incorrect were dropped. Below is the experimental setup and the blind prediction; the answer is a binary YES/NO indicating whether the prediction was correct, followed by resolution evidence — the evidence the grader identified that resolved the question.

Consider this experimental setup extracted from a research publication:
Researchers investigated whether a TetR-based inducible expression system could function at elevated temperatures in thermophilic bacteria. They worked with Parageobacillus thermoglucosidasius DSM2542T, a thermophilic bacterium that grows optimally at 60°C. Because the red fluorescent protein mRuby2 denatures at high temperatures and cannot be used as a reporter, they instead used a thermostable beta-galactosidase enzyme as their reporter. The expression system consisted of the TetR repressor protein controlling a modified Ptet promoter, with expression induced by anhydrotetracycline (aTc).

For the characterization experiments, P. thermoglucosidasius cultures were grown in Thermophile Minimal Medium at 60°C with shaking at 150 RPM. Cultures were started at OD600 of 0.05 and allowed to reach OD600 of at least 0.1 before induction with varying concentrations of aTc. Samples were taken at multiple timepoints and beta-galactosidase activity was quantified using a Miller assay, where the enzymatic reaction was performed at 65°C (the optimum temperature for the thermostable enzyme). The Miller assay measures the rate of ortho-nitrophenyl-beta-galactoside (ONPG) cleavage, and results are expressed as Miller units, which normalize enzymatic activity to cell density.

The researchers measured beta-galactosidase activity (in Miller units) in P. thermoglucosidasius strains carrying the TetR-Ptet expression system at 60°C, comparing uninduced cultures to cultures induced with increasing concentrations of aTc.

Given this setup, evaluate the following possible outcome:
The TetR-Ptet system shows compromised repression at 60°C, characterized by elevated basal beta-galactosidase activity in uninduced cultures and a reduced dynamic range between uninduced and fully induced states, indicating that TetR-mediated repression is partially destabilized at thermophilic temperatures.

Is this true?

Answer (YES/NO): NO